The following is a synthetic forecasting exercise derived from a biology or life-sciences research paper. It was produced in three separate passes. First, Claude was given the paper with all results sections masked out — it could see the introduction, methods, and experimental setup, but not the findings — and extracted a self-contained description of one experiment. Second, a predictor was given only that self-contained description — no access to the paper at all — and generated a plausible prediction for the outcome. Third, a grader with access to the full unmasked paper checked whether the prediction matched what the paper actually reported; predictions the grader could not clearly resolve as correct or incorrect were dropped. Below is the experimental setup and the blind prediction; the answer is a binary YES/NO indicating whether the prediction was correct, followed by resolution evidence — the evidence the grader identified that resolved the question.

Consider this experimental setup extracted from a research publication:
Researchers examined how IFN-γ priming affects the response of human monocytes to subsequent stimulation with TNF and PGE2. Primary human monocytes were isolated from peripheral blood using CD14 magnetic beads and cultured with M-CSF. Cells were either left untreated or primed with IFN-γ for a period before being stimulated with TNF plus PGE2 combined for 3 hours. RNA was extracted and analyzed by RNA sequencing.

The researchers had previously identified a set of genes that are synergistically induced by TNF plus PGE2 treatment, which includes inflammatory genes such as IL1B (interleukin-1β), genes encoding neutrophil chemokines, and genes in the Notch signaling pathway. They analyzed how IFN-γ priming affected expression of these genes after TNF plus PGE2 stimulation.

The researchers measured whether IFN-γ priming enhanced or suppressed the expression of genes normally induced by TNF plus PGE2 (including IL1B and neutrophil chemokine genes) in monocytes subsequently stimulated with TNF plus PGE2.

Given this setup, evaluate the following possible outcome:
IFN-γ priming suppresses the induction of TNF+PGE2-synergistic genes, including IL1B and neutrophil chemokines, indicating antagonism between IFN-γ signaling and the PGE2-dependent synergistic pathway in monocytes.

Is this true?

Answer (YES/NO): YES